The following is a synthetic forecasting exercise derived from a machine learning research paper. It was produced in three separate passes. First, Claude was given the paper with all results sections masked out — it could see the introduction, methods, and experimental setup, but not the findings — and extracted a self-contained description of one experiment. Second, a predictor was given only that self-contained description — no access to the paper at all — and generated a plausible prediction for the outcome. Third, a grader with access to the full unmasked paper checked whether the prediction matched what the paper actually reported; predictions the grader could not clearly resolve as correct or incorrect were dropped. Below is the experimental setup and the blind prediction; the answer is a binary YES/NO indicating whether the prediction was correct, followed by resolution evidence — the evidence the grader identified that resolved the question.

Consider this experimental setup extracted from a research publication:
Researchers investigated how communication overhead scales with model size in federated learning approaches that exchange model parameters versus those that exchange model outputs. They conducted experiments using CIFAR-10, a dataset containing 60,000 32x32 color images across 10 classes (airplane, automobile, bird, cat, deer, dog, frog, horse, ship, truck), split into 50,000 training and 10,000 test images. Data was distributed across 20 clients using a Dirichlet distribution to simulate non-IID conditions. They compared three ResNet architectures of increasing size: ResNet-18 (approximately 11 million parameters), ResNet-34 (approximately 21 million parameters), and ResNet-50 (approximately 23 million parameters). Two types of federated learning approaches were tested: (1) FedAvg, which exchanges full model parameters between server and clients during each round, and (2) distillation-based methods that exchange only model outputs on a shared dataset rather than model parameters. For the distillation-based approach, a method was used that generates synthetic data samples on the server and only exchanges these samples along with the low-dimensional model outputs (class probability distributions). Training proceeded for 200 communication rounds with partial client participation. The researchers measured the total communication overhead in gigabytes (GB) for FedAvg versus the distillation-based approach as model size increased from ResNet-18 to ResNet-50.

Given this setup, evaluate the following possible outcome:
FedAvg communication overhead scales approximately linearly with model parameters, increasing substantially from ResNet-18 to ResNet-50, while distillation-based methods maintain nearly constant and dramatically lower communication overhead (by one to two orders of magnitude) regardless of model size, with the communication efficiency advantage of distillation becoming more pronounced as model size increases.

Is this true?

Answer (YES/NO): YES